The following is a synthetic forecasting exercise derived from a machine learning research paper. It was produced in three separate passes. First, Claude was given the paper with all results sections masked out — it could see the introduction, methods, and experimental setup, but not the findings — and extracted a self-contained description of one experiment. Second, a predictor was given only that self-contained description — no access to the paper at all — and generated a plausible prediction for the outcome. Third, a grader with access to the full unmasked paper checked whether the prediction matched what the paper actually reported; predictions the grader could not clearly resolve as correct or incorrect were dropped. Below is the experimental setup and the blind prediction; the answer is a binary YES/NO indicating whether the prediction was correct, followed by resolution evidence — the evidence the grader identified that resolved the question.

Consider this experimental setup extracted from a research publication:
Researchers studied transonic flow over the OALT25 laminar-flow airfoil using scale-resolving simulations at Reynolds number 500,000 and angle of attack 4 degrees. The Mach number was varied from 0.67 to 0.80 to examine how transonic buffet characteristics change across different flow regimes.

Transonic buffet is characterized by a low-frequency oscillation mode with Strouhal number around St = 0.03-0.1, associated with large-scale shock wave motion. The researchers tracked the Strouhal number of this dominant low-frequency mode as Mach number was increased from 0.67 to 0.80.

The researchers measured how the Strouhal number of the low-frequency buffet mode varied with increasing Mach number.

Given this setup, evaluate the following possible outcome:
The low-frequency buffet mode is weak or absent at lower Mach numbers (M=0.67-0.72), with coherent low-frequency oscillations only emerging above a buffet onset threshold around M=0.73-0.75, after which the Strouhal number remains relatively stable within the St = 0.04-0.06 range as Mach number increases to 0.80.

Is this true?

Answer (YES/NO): NO